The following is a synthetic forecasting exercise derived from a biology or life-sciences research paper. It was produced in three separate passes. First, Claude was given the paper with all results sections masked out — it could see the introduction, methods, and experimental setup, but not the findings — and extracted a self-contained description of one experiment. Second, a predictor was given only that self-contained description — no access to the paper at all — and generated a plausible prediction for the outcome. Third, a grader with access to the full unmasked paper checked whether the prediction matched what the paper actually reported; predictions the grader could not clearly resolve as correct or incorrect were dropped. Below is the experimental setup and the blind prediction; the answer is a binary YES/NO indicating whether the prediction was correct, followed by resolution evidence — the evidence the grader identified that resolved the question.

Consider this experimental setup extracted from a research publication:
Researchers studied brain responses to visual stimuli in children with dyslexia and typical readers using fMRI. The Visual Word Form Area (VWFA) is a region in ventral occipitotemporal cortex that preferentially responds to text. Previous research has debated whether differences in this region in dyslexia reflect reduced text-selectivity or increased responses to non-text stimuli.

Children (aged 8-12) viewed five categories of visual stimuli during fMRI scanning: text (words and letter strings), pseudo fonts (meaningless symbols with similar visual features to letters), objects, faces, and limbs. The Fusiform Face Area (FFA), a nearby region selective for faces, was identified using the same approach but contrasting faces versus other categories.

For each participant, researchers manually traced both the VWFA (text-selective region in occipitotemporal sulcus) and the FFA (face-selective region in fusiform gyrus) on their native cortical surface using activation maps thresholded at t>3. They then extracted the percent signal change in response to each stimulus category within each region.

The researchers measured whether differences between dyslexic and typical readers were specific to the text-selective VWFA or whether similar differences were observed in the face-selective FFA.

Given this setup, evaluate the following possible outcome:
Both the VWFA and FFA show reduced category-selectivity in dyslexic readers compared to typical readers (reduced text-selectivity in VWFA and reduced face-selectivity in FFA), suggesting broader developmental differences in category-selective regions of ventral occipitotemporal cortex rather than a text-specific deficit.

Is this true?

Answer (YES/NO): NO